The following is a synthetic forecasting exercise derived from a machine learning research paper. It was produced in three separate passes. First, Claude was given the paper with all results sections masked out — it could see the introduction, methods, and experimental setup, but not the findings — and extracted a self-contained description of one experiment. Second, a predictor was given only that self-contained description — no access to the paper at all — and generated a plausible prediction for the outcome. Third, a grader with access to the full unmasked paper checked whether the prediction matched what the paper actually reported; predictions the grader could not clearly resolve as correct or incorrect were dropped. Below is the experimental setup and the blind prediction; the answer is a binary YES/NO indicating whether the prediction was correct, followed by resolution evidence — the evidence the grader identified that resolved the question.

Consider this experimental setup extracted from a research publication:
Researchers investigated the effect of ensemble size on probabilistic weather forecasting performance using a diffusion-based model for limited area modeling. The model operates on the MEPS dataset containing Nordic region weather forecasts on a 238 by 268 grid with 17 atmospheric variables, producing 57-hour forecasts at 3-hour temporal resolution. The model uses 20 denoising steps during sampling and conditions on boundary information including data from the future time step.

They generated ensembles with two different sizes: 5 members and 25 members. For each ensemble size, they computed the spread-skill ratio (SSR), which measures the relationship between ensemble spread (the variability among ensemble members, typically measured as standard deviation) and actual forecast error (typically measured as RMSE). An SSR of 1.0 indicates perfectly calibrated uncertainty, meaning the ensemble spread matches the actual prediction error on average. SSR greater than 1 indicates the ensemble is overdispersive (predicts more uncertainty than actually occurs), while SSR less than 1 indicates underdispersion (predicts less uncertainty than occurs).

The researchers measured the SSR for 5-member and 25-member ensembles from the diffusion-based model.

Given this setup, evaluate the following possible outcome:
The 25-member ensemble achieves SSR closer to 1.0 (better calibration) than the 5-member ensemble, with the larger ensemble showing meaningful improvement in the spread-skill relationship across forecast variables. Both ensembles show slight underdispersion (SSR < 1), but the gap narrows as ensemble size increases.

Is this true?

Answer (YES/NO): NO